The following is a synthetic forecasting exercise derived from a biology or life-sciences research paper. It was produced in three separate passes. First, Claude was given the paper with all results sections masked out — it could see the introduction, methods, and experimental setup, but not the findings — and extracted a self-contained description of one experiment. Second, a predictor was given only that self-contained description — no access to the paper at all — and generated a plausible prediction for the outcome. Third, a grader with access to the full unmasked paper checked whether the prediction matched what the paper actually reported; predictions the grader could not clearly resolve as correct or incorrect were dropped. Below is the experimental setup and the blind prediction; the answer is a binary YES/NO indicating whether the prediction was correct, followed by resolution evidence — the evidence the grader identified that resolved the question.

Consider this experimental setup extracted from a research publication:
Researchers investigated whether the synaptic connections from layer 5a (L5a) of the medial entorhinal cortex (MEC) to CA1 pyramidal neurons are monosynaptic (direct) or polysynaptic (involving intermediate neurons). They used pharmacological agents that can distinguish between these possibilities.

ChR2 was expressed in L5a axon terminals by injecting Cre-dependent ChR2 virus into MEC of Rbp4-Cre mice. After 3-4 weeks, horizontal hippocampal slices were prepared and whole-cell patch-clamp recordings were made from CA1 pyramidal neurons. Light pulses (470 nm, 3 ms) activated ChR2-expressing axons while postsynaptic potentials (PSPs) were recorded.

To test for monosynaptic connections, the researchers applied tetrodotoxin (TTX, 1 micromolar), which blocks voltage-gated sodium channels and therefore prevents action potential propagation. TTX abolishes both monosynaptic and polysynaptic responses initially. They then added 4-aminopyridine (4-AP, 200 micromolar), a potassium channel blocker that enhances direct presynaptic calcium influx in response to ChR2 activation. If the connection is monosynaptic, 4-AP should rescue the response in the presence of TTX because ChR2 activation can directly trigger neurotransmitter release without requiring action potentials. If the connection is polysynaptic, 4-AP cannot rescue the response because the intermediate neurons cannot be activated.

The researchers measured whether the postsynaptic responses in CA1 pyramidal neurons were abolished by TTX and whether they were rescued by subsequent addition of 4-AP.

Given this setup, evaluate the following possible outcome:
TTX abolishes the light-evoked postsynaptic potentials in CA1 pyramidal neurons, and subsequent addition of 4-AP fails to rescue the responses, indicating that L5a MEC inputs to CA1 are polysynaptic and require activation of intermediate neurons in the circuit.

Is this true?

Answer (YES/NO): NO